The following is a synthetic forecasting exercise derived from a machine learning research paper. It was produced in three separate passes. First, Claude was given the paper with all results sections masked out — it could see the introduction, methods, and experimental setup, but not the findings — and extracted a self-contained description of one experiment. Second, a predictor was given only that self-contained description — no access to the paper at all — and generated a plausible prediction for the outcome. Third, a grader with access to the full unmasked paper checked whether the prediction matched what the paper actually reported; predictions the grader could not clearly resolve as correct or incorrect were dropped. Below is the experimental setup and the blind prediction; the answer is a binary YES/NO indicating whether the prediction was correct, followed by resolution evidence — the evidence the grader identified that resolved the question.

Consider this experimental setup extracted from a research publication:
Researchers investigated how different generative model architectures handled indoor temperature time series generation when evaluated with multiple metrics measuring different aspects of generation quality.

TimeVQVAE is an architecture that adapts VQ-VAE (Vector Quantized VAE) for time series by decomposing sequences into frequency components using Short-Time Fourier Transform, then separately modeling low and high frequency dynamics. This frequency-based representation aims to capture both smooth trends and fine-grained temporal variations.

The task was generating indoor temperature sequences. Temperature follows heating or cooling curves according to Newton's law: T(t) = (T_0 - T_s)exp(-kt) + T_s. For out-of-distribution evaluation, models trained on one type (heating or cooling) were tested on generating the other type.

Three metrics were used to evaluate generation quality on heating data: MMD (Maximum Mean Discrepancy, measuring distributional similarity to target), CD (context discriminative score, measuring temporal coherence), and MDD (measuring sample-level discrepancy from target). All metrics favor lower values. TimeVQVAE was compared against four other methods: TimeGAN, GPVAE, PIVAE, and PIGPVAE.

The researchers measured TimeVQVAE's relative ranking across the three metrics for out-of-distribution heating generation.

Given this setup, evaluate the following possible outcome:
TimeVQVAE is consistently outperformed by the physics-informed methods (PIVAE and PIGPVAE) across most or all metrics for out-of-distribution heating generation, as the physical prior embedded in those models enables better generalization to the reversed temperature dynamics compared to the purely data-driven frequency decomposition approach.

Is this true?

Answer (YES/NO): NO